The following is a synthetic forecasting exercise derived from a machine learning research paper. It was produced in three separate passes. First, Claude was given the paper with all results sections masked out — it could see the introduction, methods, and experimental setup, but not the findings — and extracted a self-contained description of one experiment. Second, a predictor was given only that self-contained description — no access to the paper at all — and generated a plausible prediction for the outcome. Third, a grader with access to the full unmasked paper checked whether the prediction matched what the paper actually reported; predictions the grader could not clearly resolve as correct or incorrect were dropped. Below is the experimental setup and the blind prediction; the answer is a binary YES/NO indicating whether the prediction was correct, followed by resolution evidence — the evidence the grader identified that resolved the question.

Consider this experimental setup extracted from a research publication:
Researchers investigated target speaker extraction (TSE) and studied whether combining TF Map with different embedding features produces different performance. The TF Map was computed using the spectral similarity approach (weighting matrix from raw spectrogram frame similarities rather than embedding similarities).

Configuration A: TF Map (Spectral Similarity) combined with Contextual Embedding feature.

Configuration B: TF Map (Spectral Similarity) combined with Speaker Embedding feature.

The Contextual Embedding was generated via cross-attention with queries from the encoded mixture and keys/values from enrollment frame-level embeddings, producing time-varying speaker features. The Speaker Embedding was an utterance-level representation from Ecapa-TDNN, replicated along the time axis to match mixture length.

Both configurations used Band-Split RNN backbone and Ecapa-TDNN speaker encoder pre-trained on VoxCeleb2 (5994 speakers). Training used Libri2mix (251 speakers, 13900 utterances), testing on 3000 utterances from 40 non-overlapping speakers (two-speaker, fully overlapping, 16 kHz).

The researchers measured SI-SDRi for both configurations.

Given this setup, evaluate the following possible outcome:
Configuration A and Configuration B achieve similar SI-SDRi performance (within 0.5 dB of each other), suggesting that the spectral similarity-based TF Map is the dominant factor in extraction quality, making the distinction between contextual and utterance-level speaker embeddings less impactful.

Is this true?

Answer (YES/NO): YES